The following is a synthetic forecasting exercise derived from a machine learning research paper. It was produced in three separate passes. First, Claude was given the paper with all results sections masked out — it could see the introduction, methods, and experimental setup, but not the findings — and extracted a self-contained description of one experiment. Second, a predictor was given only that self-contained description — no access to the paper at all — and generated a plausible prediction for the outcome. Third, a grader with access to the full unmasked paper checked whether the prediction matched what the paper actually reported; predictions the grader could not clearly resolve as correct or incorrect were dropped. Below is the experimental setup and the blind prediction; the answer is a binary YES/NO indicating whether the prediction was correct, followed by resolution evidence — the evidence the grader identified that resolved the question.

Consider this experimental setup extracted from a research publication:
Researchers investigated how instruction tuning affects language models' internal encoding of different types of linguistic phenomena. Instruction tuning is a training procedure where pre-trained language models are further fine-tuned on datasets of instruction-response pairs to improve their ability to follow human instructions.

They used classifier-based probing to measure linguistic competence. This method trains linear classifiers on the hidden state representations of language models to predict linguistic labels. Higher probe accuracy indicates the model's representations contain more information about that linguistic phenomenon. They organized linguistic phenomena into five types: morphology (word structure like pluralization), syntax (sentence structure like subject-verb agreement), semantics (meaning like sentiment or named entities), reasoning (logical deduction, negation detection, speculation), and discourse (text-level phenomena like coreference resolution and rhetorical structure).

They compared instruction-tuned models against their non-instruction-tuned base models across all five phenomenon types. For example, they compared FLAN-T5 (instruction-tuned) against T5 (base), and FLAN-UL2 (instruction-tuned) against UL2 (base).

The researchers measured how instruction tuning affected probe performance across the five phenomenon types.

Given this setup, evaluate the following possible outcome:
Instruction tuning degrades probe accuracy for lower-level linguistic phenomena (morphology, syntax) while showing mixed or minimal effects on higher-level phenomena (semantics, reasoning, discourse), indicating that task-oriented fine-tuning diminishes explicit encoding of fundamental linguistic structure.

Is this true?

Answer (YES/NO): NO